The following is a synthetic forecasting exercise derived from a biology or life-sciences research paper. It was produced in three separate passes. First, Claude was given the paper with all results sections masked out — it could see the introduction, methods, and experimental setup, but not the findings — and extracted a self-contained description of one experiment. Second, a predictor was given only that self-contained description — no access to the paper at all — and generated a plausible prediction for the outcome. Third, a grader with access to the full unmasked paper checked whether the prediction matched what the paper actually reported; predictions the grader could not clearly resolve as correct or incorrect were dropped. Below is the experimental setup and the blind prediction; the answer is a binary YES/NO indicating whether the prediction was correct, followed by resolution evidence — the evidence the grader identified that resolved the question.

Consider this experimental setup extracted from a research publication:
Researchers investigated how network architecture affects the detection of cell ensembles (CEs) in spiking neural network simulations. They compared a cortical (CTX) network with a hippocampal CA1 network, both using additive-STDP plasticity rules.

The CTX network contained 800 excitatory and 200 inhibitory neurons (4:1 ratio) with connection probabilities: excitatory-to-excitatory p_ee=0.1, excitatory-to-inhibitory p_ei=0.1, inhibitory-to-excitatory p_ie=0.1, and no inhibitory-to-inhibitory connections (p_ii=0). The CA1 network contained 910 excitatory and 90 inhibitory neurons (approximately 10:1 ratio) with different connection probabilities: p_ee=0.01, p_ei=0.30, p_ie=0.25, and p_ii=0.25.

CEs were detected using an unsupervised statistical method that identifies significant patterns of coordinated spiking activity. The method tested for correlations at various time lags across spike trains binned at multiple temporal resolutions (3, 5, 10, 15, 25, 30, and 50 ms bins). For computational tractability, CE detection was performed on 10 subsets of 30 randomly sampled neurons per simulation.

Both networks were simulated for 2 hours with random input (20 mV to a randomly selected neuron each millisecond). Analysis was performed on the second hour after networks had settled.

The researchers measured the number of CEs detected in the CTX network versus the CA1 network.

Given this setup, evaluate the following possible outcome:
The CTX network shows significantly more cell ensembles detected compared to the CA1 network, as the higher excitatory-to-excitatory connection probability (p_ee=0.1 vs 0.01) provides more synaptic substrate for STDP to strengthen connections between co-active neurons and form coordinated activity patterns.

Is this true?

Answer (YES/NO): YES